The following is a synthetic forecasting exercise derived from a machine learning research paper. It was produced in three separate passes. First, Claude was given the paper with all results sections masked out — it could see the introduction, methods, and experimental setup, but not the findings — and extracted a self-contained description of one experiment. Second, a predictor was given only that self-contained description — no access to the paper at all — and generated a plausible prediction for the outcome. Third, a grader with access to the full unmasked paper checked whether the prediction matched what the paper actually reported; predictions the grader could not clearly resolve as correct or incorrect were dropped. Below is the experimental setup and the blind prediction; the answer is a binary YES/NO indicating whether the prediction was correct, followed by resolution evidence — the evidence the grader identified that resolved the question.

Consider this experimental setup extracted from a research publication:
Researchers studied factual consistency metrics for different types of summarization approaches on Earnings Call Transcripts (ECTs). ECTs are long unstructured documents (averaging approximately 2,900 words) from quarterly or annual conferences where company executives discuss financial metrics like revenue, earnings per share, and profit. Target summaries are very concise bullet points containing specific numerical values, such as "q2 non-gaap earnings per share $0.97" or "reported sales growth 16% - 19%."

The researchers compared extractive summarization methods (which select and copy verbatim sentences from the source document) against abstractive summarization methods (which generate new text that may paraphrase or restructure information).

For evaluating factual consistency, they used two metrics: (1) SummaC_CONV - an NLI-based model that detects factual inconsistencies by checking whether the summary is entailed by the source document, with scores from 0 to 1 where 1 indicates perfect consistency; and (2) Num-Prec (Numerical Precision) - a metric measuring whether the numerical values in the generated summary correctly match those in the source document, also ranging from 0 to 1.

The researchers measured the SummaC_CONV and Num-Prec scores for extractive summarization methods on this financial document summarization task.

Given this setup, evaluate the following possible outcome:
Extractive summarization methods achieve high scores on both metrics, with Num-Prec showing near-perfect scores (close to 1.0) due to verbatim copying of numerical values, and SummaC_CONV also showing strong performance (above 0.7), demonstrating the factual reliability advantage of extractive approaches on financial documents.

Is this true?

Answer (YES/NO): YES